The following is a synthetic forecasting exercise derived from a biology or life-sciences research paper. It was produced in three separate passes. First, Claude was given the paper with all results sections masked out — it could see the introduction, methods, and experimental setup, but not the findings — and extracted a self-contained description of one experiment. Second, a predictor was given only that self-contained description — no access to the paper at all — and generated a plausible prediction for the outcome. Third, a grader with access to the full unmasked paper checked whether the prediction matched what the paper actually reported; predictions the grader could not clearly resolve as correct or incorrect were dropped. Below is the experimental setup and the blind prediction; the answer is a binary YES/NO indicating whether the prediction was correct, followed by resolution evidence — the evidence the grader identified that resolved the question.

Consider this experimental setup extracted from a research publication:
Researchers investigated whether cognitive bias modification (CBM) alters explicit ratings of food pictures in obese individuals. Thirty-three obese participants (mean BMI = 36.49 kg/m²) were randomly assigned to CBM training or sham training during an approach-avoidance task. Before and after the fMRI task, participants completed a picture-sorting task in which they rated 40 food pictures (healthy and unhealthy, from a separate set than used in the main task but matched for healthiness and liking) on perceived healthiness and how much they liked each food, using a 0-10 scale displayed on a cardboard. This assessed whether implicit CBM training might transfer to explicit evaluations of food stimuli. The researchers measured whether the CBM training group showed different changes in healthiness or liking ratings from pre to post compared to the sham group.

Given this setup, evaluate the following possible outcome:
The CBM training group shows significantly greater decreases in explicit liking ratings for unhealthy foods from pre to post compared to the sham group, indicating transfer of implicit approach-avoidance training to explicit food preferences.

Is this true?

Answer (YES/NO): NO